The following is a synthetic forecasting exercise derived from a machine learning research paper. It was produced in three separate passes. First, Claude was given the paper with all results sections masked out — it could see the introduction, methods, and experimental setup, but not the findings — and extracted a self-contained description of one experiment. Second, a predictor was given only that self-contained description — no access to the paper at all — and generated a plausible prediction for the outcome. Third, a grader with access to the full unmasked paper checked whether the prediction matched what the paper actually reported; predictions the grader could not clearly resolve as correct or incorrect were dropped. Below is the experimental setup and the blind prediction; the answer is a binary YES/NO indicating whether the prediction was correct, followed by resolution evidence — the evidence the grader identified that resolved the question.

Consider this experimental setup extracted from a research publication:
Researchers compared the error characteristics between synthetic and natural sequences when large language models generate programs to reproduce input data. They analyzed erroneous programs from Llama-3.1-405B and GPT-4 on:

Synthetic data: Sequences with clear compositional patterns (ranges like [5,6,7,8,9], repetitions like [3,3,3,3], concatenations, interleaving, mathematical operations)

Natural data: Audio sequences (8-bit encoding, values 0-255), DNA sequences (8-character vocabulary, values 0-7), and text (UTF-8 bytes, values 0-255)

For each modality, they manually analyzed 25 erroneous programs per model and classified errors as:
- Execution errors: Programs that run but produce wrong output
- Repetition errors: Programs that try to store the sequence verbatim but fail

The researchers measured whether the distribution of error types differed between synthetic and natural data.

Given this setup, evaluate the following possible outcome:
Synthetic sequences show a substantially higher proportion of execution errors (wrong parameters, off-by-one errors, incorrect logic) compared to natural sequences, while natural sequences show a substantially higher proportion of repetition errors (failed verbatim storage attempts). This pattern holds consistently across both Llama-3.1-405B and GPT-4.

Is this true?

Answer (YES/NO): YES